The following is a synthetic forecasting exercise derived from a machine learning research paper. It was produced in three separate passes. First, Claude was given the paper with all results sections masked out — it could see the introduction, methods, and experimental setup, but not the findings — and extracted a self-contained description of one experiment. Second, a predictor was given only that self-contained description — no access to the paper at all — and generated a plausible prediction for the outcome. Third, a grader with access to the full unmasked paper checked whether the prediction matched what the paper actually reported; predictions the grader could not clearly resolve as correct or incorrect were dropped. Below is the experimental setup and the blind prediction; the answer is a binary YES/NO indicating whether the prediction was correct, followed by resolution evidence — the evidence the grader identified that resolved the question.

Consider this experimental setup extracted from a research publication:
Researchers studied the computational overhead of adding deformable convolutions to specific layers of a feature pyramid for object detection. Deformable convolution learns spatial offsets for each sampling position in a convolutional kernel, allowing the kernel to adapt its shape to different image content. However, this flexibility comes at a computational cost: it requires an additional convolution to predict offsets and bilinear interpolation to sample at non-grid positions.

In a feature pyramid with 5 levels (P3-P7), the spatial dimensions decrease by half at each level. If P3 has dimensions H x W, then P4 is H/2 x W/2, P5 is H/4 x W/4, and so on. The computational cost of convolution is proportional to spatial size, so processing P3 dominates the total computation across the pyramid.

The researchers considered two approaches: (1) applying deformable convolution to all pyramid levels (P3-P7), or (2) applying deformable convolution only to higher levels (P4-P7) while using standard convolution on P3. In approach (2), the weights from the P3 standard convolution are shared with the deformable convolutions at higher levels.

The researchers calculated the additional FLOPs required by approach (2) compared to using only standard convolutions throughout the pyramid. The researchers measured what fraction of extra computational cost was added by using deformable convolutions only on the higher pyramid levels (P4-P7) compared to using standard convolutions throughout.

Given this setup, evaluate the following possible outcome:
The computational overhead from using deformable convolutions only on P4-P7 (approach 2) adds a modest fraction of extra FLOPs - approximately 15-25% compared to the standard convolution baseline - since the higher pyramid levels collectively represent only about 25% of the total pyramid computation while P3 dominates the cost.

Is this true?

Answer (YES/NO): NO